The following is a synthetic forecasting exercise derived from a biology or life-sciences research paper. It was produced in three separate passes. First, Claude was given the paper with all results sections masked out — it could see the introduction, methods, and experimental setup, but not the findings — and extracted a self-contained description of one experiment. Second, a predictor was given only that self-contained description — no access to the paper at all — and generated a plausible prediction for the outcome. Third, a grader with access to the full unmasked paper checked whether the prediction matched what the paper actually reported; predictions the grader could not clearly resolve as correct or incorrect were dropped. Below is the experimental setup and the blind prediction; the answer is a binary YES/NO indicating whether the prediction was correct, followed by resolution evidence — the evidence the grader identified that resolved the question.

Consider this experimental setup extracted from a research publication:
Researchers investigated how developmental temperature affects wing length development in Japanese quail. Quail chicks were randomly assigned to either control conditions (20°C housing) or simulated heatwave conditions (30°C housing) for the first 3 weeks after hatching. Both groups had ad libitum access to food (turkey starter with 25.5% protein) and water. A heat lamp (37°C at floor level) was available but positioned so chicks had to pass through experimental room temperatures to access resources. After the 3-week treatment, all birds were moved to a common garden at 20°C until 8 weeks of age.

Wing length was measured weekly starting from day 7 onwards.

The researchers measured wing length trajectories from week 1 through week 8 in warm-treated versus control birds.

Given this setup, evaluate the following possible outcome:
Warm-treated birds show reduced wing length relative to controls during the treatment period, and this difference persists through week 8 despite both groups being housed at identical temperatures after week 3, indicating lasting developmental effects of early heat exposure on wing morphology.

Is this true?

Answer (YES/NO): NO